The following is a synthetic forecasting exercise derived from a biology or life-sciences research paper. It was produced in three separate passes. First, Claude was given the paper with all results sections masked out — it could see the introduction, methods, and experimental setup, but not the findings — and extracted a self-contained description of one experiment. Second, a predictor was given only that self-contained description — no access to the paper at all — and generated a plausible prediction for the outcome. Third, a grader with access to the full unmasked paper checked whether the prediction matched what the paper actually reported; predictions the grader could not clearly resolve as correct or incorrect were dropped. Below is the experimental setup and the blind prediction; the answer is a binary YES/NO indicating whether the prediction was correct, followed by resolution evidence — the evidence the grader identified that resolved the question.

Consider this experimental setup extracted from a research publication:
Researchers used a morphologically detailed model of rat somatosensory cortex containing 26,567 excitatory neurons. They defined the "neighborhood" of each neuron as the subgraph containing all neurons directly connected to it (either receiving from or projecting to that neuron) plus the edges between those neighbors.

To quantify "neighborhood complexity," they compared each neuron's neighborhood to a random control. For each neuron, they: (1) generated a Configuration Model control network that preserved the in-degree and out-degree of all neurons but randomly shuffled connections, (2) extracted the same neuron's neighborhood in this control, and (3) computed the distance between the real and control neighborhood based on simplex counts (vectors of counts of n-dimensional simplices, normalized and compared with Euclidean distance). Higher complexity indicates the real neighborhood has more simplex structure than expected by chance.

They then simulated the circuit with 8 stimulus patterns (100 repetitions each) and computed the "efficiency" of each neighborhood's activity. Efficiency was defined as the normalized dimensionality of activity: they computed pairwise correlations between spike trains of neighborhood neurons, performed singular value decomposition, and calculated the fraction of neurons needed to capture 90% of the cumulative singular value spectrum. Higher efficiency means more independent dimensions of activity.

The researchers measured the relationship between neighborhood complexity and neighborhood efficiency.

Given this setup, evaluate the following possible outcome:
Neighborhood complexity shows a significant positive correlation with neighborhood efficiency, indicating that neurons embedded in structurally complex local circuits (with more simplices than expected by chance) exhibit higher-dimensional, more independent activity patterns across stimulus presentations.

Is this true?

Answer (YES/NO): NO